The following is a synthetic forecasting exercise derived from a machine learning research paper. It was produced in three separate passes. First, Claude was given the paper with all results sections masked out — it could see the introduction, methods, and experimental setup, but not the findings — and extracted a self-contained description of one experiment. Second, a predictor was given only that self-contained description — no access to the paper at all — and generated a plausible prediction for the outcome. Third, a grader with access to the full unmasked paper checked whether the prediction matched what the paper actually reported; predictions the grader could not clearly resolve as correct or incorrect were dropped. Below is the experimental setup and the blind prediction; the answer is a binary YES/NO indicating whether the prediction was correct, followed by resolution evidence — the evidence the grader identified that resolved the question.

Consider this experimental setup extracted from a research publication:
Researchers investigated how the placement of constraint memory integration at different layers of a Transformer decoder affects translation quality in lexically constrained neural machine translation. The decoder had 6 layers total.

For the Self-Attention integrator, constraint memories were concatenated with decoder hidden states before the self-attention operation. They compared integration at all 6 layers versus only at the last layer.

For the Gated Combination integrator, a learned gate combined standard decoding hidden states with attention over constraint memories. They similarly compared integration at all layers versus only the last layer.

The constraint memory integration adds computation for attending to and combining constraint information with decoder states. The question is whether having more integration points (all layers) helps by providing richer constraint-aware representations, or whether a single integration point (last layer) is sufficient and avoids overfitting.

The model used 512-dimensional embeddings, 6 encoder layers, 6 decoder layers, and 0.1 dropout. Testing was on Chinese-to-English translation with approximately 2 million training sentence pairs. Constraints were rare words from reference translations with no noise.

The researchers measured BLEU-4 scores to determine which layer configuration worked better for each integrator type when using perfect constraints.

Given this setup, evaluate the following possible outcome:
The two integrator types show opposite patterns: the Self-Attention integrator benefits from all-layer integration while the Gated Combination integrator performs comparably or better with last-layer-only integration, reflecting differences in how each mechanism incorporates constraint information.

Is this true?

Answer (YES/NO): YES